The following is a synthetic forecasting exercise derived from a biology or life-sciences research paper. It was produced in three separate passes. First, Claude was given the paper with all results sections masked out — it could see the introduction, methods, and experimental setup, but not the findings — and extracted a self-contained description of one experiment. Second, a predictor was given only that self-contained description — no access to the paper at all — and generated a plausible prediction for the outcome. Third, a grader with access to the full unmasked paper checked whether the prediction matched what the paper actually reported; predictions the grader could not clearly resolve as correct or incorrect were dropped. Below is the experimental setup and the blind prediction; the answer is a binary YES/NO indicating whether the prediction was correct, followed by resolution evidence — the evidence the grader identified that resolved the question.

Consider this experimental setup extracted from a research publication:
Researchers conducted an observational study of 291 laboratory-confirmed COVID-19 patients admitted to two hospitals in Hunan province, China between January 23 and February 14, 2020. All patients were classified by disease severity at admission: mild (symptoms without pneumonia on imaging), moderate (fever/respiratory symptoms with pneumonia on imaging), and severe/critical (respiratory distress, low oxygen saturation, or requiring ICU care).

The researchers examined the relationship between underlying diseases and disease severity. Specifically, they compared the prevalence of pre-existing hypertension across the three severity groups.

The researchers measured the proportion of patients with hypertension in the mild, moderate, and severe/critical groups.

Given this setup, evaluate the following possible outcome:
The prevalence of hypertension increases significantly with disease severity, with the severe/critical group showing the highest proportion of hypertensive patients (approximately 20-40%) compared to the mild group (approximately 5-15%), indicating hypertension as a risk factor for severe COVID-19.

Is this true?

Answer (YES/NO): YES